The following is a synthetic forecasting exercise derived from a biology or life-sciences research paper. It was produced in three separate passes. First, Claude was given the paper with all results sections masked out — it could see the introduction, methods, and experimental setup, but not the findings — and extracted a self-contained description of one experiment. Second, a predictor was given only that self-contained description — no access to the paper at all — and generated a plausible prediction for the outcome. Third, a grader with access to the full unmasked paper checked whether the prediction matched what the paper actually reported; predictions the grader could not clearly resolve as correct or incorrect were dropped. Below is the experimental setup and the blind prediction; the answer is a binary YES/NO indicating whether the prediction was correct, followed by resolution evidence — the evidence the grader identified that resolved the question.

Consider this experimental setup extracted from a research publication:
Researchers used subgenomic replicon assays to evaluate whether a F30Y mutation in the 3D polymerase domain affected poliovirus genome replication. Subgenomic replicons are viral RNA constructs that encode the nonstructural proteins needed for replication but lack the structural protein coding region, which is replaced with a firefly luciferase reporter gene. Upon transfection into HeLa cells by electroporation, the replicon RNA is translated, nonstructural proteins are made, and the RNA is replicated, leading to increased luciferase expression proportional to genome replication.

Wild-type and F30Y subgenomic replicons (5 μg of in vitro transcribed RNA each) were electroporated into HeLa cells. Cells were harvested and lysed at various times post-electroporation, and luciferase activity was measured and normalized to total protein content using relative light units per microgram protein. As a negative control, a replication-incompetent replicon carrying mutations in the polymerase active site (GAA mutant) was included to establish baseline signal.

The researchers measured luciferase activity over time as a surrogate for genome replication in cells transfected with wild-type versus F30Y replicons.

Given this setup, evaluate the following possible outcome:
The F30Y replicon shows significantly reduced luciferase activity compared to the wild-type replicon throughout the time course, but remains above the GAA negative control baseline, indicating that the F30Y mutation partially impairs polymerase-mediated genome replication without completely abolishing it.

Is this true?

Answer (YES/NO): NO